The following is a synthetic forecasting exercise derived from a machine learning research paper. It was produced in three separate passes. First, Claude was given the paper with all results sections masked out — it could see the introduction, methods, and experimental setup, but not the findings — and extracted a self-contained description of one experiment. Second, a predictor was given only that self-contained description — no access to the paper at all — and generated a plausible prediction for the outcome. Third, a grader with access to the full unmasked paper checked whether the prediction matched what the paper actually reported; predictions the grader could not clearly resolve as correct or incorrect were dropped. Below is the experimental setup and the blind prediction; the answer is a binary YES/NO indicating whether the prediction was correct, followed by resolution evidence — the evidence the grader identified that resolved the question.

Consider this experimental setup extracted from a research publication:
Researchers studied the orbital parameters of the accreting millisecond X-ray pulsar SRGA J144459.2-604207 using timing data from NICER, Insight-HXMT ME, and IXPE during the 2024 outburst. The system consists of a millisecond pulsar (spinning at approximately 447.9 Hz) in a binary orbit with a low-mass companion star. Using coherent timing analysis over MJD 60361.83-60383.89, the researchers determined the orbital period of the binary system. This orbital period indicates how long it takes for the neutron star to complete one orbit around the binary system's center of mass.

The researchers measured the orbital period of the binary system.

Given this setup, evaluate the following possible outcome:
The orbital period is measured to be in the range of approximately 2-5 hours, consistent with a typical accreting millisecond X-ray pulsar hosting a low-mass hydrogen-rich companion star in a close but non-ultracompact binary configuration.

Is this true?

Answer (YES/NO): NO